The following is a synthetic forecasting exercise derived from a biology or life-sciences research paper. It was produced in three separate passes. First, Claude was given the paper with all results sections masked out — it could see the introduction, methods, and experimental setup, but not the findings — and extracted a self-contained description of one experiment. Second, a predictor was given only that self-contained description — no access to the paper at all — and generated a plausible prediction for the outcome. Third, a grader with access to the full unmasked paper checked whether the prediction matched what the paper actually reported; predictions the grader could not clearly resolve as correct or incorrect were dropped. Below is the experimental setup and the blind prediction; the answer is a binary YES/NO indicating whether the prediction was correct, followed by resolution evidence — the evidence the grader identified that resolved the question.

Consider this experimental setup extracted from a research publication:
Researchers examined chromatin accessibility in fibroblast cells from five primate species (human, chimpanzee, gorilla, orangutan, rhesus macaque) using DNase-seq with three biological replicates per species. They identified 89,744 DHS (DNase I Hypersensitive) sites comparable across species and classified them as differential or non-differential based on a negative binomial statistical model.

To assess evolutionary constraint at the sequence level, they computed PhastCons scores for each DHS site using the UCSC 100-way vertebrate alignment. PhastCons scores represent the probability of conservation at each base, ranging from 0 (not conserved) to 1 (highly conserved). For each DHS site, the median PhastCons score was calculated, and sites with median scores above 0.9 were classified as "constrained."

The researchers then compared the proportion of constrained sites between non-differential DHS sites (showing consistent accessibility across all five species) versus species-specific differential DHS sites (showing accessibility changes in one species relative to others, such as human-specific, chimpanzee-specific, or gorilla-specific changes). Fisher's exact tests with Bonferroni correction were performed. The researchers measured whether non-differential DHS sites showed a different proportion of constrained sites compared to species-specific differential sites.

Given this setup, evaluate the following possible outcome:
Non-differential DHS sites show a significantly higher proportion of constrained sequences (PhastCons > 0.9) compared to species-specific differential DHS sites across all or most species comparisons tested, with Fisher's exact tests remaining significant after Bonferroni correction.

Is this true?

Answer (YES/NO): YES